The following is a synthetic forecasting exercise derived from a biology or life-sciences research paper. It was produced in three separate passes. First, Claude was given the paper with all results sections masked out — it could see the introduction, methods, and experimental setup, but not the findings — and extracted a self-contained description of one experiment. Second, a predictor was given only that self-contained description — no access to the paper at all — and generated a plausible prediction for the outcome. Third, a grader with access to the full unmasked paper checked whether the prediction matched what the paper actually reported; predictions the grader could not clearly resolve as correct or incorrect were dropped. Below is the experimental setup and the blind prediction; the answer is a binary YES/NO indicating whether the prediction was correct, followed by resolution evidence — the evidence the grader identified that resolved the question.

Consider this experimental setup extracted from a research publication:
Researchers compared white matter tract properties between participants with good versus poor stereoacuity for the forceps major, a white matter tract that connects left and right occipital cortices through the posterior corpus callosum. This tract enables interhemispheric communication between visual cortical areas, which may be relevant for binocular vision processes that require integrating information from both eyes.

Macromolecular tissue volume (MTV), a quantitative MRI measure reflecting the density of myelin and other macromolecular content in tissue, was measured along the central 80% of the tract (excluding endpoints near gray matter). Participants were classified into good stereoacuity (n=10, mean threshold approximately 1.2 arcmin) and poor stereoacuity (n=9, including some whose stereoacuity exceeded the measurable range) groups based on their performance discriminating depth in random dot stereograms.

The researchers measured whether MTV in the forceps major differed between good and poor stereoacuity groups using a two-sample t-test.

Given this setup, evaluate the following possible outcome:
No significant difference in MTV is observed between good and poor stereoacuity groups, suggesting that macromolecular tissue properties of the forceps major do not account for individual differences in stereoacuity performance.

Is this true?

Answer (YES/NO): YES